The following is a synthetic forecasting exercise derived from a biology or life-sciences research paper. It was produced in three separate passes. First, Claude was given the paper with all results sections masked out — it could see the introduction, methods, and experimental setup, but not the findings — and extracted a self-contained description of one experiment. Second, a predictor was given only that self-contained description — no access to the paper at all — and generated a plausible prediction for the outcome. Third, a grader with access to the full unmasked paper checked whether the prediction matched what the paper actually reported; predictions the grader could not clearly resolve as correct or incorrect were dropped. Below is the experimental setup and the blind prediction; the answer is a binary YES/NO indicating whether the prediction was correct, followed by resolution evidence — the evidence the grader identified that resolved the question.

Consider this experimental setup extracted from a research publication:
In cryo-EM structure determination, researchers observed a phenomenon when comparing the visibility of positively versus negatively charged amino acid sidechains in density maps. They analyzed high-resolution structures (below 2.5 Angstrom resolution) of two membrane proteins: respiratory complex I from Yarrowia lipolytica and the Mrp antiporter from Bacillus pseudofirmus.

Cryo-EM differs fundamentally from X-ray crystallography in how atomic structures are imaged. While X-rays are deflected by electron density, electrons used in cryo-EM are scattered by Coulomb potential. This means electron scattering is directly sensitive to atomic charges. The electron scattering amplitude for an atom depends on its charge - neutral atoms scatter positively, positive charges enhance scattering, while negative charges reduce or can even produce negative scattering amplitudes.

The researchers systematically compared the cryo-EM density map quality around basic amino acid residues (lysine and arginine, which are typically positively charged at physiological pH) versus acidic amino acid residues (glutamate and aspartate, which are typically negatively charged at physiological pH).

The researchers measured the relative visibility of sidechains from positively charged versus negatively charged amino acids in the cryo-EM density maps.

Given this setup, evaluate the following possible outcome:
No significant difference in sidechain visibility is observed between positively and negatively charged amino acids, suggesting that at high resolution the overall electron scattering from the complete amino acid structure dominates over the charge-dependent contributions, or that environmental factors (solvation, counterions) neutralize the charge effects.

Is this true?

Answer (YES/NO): NO